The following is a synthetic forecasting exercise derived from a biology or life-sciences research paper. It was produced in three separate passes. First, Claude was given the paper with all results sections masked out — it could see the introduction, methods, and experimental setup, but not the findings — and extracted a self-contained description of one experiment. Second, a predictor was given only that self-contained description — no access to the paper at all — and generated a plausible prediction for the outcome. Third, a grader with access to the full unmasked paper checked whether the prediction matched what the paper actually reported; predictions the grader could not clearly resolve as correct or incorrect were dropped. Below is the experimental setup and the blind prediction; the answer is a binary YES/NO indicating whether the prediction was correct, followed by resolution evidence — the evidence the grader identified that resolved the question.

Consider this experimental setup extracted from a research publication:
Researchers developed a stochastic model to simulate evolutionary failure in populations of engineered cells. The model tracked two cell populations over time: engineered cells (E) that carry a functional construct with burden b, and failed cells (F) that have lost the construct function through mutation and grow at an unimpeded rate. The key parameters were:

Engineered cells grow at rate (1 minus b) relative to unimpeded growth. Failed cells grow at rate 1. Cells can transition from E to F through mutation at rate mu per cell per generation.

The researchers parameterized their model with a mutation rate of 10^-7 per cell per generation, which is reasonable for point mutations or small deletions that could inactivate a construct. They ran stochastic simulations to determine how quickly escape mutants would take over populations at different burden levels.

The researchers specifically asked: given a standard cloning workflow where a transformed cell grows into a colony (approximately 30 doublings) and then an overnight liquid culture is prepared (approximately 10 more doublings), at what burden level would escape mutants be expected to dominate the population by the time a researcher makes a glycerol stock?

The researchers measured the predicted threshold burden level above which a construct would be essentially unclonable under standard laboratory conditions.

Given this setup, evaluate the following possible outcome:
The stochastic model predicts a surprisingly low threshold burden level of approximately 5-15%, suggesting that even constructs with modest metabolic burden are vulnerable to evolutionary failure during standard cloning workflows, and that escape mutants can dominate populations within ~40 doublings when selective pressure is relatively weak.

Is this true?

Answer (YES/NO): NO